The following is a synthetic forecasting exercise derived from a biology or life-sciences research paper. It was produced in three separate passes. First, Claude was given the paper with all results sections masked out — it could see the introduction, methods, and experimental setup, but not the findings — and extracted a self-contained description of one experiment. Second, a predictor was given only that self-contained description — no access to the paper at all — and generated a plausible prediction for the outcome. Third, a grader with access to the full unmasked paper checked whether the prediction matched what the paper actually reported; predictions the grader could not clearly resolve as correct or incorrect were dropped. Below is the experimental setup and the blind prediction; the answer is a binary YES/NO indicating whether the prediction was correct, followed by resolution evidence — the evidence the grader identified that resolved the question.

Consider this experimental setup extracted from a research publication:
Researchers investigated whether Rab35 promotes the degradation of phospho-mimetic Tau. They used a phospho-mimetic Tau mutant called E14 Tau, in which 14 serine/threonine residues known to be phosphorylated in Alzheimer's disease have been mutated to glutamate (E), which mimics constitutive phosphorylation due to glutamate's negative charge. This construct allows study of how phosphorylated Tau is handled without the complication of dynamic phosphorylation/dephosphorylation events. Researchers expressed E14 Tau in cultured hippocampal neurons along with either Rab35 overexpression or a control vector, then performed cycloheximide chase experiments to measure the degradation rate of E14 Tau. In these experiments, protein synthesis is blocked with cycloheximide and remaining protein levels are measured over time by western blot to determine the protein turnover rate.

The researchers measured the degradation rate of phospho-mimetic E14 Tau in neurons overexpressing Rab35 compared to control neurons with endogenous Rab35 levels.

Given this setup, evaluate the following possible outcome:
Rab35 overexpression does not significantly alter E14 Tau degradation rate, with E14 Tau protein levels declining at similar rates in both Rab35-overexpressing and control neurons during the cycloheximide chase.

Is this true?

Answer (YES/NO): NO